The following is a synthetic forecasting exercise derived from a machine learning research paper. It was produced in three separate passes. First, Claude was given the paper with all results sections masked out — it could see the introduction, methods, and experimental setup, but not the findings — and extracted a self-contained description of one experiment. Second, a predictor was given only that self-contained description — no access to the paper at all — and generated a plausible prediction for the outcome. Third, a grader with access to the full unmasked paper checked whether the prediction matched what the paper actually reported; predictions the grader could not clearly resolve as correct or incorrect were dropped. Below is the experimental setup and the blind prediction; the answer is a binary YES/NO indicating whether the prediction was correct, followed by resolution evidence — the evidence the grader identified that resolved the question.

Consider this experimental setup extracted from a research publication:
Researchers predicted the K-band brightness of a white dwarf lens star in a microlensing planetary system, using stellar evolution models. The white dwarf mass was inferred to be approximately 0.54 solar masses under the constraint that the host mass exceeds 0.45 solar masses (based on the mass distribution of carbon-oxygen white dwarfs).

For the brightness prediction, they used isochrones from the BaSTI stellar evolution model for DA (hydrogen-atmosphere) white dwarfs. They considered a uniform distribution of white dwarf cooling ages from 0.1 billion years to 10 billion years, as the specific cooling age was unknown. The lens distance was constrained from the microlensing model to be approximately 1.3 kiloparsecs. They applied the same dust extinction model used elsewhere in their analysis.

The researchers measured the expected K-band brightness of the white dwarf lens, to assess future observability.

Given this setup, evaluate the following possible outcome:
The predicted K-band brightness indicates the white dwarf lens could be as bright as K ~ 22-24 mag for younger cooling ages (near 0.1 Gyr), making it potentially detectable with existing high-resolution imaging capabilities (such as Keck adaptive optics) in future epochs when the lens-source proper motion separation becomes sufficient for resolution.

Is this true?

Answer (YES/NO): NO